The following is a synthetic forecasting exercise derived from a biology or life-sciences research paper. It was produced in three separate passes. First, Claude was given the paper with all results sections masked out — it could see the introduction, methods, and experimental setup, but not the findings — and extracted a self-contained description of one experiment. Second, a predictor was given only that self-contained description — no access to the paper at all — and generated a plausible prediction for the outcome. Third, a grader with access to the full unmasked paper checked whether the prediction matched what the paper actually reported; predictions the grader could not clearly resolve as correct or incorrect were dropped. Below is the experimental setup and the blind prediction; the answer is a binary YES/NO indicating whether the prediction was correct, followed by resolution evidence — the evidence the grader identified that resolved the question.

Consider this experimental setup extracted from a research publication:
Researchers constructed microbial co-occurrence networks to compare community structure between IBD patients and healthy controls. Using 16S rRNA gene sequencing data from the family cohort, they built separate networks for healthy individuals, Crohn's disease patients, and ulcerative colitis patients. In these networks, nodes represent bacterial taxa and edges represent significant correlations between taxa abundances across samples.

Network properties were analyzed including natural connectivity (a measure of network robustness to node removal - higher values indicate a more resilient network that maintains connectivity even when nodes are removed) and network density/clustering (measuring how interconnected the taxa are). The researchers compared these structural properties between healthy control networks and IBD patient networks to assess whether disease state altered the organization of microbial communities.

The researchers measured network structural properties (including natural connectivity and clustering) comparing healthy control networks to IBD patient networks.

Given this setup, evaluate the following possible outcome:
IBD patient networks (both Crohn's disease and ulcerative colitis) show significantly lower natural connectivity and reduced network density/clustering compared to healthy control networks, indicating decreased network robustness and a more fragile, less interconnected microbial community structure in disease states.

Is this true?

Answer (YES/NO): NO